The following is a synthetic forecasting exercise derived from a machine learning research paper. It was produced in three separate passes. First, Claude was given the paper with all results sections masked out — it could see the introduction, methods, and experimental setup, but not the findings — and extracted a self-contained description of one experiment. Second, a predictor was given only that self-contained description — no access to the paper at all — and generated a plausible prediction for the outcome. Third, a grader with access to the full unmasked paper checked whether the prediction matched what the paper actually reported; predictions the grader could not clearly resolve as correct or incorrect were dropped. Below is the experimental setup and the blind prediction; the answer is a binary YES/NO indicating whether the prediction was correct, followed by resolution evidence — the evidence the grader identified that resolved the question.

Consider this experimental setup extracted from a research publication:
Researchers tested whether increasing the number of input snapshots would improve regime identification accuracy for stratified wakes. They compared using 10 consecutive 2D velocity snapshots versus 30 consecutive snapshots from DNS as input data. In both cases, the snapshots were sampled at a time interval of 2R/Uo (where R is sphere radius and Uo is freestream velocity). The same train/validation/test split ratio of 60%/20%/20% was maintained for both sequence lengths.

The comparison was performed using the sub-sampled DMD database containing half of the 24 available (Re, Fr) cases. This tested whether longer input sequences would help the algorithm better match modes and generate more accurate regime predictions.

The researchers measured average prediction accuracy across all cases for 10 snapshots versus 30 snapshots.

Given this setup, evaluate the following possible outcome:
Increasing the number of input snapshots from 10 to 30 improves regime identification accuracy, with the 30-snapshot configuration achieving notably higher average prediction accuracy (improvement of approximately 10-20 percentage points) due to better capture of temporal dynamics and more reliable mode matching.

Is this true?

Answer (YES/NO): NO